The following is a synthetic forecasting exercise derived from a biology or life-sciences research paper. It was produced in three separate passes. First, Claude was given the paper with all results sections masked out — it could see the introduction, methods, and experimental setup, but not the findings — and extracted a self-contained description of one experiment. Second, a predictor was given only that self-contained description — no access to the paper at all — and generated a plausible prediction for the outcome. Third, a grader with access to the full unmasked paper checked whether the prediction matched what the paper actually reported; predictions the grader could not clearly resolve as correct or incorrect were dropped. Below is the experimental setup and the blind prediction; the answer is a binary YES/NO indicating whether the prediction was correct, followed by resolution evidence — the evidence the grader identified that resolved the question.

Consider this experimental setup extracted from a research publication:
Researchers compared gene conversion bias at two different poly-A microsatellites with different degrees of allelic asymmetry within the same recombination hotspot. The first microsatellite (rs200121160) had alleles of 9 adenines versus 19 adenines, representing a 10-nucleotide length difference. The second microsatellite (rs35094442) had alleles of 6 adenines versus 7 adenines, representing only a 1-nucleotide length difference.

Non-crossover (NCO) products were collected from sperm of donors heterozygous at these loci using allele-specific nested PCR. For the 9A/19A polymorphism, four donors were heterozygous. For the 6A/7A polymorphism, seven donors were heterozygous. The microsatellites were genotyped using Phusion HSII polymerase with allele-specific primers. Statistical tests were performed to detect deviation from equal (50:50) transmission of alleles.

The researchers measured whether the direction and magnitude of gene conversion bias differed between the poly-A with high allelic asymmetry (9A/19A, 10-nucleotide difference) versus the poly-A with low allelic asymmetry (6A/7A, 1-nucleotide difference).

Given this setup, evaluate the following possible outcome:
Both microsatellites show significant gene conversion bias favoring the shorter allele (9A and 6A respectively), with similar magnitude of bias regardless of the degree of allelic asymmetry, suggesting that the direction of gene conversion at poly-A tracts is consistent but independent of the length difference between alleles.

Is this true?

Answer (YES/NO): NO